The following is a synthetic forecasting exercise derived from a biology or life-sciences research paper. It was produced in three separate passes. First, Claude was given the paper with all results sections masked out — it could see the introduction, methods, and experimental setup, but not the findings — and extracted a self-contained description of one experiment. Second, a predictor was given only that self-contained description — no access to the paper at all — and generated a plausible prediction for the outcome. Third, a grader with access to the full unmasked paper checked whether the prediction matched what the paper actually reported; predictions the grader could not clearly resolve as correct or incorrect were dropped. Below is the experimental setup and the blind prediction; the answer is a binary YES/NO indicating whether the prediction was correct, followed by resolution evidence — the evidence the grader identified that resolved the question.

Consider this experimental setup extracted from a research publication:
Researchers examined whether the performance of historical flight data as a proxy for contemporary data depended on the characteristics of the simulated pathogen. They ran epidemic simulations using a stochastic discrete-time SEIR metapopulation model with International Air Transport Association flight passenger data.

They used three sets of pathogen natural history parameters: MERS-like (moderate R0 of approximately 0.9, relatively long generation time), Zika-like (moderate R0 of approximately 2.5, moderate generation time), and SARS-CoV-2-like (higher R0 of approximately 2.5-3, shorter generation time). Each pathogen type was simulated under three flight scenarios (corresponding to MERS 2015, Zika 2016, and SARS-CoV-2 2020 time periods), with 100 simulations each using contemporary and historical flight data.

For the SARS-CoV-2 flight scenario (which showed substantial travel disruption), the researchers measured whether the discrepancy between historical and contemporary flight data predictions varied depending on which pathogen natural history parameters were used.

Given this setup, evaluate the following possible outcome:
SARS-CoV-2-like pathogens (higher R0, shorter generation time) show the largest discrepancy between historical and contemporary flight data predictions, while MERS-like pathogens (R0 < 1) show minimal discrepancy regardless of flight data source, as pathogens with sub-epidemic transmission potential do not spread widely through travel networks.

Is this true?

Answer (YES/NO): NO